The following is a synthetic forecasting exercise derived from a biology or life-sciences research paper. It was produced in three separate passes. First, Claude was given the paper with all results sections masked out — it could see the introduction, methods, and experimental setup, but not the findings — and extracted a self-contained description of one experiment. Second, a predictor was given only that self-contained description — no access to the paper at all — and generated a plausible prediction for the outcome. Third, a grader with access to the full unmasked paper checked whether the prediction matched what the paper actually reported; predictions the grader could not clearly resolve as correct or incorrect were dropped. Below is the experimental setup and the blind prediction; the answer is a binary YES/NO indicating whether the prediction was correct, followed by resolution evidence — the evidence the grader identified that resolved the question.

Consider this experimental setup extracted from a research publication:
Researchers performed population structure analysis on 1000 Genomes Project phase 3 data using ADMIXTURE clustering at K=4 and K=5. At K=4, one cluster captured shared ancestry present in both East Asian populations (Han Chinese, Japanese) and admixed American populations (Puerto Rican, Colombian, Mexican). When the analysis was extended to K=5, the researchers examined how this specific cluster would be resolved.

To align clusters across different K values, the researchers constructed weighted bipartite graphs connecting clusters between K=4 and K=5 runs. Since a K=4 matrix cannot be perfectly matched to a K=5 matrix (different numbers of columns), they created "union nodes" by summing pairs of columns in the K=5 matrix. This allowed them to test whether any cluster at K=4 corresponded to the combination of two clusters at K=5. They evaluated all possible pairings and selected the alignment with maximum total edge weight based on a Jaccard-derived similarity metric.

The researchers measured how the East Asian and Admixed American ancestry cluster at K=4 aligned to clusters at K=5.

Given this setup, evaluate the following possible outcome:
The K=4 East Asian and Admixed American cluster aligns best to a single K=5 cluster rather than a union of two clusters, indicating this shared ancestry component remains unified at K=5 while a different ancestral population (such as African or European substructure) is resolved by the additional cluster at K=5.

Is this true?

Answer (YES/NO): NO